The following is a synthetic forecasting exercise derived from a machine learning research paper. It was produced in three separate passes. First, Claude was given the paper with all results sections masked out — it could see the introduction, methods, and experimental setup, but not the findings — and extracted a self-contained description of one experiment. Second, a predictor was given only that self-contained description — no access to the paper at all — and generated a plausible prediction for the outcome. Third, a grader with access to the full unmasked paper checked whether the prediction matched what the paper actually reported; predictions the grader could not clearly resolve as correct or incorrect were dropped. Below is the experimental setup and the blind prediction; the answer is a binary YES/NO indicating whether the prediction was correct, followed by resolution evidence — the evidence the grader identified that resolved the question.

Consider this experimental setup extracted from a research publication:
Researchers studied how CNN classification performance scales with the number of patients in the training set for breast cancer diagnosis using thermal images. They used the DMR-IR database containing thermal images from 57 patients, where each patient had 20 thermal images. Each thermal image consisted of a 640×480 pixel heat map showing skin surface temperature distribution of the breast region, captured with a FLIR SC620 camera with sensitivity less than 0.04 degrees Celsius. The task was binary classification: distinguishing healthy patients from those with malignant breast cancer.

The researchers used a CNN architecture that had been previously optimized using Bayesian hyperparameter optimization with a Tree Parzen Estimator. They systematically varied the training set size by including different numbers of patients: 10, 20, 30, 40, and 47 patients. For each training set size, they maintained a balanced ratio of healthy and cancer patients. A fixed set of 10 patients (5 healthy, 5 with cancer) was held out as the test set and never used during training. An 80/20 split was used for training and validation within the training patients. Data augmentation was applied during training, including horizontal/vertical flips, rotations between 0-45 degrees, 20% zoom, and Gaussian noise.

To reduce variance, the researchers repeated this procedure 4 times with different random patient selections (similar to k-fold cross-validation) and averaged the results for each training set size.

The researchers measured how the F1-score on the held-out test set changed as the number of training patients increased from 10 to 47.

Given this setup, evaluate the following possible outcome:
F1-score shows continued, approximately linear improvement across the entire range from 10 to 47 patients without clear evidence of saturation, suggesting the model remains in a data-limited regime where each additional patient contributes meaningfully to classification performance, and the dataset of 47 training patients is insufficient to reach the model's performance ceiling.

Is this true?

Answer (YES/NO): NO